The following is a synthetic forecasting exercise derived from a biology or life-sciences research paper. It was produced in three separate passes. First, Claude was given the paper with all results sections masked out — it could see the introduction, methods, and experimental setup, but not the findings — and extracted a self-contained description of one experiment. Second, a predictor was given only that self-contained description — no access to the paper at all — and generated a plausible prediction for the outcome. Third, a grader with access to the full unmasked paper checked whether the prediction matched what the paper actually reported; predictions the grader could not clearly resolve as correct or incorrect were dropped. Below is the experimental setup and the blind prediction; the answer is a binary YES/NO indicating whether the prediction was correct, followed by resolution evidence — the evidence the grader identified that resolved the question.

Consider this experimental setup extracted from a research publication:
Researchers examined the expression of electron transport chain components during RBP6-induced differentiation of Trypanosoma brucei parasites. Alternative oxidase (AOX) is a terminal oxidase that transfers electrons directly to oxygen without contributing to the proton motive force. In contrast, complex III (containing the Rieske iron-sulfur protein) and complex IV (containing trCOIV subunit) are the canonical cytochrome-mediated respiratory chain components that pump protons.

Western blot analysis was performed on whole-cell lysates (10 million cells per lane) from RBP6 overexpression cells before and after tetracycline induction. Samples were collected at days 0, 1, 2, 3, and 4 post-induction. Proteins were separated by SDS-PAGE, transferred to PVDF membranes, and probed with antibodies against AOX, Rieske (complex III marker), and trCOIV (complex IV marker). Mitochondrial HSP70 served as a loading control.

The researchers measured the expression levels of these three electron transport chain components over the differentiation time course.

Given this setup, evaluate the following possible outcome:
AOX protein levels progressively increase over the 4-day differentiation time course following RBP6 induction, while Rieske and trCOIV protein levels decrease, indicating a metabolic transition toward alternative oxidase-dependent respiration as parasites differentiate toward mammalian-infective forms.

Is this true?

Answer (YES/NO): YES